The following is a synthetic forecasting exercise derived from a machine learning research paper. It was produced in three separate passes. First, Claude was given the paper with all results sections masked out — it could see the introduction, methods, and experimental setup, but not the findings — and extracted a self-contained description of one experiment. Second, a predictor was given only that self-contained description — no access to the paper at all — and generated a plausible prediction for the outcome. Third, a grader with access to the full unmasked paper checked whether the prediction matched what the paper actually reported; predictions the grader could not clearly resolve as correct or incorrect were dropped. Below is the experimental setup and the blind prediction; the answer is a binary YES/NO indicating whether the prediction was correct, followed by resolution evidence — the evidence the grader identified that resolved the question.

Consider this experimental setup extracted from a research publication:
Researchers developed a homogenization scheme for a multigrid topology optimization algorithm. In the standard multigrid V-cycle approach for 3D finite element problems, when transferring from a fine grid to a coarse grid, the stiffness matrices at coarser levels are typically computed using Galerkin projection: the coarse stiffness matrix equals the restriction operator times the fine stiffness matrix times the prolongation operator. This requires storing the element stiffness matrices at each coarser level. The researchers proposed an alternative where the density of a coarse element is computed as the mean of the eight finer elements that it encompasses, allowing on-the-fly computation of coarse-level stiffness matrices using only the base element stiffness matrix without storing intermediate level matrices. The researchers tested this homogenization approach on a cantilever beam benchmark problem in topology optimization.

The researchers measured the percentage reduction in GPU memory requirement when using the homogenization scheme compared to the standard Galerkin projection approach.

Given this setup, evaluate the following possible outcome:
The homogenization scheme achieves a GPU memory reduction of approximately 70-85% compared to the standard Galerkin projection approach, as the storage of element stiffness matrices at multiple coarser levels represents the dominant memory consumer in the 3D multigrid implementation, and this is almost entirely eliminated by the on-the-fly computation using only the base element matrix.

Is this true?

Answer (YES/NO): NO